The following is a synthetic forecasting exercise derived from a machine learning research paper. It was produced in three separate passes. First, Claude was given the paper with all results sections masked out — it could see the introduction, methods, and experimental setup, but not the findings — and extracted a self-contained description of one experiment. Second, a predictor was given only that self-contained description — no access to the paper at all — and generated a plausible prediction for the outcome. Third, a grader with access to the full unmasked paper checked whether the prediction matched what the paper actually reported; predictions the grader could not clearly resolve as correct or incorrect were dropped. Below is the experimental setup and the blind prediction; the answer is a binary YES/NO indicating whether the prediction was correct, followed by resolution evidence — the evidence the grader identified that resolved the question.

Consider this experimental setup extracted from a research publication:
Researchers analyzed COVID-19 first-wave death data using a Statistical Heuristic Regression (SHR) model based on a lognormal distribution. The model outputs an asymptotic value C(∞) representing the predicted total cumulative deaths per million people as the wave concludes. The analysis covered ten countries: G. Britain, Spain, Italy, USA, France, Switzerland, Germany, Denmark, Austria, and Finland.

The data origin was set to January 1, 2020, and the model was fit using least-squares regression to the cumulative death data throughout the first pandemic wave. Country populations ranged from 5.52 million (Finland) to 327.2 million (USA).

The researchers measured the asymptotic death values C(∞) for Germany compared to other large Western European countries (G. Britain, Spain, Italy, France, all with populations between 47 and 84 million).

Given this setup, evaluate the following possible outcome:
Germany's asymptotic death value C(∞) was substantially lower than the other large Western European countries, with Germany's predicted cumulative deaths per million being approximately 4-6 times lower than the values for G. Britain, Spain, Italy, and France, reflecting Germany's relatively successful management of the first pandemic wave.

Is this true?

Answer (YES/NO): YES